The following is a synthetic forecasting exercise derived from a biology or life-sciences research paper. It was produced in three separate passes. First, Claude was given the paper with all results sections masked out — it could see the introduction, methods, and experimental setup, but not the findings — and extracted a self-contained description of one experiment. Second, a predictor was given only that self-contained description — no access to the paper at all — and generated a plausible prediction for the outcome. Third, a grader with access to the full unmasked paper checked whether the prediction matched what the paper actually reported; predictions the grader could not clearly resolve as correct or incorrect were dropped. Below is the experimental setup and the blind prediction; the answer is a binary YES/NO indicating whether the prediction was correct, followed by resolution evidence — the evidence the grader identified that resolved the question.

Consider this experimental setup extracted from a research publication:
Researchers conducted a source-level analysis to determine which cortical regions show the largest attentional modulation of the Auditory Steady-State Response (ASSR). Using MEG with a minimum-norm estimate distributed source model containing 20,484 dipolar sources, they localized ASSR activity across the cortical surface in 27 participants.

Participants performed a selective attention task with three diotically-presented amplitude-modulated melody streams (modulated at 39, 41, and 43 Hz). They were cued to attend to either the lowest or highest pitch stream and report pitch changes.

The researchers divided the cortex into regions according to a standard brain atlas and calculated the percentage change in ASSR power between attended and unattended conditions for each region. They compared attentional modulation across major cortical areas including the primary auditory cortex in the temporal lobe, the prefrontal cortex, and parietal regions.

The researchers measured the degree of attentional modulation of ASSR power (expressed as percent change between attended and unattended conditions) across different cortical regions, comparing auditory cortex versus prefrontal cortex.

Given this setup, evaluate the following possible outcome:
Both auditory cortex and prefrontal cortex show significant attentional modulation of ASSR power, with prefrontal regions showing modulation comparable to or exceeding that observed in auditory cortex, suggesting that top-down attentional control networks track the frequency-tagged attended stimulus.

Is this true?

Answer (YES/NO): YES